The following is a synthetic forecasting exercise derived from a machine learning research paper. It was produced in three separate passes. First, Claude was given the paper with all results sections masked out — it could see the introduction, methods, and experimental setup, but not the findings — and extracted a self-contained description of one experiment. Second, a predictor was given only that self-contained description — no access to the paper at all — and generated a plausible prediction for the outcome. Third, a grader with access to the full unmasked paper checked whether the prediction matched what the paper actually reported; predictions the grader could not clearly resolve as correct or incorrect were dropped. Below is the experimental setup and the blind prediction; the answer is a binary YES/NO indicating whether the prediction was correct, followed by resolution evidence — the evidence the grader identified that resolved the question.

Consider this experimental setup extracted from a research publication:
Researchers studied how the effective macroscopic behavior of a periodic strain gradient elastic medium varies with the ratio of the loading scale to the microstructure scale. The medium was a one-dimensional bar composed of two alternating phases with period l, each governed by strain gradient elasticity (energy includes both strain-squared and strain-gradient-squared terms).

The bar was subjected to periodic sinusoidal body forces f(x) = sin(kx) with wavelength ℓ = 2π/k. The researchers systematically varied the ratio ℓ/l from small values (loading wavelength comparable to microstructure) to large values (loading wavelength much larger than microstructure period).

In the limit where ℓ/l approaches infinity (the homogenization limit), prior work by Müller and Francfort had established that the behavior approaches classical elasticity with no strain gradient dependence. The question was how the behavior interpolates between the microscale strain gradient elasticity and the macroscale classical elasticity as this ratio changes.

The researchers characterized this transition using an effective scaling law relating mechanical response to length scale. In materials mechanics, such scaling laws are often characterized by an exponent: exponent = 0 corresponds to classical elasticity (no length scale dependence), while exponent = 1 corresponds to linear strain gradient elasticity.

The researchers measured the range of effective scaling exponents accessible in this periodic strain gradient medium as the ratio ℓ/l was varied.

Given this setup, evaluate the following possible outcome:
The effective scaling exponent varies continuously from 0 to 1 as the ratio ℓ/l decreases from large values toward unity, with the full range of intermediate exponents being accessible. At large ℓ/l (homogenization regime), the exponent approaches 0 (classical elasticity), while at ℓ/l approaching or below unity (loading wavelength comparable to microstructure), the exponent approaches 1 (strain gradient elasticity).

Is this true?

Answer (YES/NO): YES